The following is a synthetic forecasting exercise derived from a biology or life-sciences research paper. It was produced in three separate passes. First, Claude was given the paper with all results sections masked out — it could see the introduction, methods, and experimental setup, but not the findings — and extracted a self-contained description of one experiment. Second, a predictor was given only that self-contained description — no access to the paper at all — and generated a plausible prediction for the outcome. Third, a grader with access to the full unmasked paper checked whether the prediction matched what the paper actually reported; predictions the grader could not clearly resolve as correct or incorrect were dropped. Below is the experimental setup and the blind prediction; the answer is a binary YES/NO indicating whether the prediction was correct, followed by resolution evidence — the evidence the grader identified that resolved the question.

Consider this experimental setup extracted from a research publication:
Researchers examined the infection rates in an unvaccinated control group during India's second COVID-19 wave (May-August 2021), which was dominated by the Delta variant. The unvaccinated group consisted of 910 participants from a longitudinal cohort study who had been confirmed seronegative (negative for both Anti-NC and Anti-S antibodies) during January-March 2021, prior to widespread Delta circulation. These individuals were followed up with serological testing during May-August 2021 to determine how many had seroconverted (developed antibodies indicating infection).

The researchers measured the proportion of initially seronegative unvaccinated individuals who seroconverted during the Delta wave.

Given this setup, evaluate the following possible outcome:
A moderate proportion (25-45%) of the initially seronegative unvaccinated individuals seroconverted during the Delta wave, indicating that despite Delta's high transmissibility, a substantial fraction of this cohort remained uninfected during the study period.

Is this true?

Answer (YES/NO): NO